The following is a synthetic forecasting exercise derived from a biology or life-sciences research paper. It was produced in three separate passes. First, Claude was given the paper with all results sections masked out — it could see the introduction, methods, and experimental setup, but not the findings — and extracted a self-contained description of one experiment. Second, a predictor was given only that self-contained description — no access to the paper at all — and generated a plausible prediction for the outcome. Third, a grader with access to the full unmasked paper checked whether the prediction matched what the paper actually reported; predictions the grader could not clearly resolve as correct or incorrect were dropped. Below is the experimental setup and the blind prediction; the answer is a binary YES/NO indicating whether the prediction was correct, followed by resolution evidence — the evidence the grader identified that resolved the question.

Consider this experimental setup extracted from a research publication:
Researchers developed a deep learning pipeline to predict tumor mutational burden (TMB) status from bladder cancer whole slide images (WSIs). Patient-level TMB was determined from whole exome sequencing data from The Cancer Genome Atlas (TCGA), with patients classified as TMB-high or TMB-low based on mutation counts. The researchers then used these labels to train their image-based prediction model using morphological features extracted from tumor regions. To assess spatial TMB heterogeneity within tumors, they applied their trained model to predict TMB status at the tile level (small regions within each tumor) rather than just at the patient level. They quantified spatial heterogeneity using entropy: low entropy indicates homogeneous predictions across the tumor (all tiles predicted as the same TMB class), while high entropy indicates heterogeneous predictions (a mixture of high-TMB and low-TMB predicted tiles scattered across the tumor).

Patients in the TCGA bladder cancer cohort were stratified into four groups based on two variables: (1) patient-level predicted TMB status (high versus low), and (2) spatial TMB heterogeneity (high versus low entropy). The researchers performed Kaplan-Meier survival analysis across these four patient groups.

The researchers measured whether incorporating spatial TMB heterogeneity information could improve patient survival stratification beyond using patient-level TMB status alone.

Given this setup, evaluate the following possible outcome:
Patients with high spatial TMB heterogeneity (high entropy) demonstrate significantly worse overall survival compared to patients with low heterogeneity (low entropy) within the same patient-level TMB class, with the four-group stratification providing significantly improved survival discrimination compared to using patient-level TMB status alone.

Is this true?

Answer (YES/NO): YES